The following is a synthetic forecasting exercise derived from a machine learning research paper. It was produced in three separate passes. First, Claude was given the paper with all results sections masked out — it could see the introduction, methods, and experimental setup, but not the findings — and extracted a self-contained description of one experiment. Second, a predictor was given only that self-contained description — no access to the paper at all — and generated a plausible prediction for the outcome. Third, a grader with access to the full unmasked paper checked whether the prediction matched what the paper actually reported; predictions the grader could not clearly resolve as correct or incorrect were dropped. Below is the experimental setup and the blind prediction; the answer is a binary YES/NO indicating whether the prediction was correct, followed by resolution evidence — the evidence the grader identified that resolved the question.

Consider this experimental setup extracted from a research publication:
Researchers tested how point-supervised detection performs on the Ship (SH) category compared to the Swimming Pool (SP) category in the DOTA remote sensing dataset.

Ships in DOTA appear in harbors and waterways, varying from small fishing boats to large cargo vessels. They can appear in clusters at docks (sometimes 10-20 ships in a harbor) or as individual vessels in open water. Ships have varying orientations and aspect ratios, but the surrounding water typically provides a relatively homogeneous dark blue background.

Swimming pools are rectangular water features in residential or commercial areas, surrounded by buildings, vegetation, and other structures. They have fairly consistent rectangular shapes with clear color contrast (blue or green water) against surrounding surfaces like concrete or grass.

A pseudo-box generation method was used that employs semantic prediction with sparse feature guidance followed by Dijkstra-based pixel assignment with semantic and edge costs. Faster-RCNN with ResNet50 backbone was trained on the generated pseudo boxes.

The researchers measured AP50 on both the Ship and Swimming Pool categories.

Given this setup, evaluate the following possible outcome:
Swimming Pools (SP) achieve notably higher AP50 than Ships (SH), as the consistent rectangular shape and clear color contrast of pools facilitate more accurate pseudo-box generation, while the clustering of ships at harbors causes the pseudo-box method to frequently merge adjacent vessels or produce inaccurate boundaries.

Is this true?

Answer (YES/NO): NO